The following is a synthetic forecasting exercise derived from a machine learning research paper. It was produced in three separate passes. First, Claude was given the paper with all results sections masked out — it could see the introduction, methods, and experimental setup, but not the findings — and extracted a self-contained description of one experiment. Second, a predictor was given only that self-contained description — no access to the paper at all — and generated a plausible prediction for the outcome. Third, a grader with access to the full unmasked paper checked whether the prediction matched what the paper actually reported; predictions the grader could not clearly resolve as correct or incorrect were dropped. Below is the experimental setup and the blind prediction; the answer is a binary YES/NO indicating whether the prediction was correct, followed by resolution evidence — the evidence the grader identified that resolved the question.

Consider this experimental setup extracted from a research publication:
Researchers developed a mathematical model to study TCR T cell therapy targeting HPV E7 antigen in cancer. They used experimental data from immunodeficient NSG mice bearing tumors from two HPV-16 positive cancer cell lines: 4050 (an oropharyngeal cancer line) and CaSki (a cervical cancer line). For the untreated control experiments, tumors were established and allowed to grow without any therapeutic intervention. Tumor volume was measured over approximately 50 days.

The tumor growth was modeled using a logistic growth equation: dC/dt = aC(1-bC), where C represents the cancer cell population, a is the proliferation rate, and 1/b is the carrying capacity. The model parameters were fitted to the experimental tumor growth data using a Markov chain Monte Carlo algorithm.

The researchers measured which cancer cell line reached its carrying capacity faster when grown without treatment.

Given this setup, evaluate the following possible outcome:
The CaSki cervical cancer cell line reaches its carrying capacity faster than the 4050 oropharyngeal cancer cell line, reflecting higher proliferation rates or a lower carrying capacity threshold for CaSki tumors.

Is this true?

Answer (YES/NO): NO